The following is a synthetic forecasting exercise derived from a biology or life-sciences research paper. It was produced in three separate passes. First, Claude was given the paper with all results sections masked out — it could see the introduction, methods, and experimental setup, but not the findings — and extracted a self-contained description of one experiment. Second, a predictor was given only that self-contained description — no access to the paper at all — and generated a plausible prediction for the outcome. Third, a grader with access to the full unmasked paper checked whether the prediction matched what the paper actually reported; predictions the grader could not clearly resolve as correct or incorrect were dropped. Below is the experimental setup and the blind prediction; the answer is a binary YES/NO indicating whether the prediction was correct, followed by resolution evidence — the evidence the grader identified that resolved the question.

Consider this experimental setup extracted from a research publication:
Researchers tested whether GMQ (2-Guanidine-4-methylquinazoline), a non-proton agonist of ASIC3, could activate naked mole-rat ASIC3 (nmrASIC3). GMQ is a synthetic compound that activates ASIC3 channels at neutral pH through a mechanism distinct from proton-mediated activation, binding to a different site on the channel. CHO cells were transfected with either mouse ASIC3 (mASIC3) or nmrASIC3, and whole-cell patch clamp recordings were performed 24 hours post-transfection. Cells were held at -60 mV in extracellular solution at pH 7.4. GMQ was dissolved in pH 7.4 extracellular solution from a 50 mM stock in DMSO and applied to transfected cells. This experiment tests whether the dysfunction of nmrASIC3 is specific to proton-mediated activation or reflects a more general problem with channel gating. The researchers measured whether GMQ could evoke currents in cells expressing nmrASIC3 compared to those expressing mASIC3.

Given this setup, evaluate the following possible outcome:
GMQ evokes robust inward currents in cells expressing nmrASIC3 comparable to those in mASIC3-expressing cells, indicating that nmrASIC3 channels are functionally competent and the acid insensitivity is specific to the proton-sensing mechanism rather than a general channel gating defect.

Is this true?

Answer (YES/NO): NO